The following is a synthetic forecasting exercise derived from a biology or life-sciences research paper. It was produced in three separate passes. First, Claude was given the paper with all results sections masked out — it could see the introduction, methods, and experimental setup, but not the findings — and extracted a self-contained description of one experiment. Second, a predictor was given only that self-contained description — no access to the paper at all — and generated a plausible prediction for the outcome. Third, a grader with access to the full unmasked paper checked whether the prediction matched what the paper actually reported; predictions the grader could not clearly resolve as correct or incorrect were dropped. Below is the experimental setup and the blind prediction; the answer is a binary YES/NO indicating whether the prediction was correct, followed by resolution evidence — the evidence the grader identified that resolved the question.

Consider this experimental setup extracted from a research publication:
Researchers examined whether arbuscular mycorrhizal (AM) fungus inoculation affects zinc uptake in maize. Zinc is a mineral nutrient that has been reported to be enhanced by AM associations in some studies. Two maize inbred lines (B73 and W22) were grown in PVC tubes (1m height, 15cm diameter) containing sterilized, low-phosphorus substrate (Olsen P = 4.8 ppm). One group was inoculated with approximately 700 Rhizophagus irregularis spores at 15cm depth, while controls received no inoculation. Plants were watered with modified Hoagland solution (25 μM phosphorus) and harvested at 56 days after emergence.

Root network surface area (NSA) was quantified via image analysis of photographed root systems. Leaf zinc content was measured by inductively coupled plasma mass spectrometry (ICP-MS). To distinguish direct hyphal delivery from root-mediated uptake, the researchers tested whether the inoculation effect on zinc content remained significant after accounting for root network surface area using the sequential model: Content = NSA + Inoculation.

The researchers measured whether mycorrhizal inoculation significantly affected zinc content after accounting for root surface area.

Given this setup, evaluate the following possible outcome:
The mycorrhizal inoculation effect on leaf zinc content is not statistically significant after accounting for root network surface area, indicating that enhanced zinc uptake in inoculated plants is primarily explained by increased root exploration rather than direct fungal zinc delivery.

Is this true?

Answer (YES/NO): YES